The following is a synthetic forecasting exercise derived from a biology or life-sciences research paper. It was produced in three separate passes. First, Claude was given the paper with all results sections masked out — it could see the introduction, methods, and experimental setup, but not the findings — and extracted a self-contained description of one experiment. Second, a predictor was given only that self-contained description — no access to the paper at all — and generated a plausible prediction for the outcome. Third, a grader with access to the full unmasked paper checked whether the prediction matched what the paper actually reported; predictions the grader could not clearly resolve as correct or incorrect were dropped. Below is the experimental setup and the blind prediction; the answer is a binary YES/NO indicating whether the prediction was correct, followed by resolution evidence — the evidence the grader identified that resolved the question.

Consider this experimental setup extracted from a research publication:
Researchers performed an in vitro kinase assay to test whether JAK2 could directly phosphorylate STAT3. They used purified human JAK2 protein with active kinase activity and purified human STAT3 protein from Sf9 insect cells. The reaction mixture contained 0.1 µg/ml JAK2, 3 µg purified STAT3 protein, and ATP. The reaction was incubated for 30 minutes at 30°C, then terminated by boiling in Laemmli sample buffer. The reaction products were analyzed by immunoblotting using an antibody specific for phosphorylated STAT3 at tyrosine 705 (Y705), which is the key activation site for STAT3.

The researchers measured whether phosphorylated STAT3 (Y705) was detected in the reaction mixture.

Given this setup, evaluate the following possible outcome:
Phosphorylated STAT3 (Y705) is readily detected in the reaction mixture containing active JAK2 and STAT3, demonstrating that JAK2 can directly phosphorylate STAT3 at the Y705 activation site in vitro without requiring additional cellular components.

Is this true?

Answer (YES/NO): YES